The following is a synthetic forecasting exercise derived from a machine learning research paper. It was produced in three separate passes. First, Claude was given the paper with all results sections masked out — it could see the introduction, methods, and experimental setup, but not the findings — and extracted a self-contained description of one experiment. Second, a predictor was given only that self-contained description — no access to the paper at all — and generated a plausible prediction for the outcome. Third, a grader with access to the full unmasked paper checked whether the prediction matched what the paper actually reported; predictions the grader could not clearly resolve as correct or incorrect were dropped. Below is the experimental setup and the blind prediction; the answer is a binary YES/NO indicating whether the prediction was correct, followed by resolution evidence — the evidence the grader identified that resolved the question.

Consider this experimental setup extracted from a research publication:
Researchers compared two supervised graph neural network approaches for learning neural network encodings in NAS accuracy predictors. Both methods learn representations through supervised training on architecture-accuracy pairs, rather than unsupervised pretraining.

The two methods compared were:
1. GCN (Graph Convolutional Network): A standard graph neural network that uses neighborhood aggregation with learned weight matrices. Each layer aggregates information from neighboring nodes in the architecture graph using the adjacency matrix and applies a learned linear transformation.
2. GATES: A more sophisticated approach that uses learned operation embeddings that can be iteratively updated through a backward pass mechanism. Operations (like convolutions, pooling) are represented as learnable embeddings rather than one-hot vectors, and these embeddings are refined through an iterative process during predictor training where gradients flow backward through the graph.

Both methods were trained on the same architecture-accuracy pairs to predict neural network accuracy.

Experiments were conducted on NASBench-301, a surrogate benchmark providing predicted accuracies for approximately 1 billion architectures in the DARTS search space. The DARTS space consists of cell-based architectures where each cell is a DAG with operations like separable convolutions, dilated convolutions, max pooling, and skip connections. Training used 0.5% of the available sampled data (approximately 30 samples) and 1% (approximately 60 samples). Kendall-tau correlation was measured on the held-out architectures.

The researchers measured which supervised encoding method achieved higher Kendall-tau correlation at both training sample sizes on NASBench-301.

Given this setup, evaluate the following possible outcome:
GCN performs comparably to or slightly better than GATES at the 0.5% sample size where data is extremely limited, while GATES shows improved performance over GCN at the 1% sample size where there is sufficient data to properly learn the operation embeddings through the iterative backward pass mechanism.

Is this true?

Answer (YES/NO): NO